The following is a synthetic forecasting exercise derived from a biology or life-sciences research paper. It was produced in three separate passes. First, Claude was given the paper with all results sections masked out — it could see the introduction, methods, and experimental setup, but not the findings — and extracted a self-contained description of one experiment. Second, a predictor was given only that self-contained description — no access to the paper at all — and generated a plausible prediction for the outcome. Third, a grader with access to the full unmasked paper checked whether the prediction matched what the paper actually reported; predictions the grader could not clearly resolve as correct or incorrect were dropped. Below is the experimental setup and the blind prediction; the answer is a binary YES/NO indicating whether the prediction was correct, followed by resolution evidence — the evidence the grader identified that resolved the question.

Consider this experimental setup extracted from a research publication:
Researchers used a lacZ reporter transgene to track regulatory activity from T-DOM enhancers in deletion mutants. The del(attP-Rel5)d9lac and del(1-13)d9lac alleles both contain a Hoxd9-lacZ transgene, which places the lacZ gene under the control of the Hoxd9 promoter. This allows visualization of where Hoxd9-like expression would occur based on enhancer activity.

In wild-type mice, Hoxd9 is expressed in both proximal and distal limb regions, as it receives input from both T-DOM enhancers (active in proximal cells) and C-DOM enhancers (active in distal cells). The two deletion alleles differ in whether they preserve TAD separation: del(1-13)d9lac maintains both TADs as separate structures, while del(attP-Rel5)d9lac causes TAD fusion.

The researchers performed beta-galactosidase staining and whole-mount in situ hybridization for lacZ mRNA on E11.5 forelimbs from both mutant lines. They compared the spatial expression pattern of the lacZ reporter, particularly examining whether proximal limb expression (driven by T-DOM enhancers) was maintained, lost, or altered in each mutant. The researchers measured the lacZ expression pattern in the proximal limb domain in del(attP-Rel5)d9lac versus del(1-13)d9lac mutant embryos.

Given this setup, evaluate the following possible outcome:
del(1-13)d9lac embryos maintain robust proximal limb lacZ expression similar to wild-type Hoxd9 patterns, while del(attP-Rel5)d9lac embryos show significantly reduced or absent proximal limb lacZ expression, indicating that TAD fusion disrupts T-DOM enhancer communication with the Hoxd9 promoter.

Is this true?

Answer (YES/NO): NO